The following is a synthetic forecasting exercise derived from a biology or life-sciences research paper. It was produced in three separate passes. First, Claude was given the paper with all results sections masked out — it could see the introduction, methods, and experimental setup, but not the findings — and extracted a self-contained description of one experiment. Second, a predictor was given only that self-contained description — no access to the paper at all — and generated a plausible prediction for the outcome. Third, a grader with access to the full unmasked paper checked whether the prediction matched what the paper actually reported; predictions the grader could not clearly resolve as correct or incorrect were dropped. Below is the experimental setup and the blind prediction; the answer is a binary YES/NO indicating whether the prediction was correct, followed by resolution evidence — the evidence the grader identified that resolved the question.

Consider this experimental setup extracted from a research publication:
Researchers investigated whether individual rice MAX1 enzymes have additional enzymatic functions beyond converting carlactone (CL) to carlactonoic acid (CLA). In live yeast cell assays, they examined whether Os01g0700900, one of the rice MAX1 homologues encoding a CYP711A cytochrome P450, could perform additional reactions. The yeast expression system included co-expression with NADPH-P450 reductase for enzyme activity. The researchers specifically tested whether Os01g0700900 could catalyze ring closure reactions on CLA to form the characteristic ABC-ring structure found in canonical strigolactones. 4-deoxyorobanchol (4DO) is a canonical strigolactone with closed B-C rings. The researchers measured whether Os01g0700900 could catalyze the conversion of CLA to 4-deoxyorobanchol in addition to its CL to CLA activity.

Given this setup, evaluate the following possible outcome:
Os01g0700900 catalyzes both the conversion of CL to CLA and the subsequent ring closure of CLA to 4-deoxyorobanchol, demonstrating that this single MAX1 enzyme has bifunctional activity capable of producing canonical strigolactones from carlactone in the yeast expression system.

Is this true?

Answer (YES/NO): YES